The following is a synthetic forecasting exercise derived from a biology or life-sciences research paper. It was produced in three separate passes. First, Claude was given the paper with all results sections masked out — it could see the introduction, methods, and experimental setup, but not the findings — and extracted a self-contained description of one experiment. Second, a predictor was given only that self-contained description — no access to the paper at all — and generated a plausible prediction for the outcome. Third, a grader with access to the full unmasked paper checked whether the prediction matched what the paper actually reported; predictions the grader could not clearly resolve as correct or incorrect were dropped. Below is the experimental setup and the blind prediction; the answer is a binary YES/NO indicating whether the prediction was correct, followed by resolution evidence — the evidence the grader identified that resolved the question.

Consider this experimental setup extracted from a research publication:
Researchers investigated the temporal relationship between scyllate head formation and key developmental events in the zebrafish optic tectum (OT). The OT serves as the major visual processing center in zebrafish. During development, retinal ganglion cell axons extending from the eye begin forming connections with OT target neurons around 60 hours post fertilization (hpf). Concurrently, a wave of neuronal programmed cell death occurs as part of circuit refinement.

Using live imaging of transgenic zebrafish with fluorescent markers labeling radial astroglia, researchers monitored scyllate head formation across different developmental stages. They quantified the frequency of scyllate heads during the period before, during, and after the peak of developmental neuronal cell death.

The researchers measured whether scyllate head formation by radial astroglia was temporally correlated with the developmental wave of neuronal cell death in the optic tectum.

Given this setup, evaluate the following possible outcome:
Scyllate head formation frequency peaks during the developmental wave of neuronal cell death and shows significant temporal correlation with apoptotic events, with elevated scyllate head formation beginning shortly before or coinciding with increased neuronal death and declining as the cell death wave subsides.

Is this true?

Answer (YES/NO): YES